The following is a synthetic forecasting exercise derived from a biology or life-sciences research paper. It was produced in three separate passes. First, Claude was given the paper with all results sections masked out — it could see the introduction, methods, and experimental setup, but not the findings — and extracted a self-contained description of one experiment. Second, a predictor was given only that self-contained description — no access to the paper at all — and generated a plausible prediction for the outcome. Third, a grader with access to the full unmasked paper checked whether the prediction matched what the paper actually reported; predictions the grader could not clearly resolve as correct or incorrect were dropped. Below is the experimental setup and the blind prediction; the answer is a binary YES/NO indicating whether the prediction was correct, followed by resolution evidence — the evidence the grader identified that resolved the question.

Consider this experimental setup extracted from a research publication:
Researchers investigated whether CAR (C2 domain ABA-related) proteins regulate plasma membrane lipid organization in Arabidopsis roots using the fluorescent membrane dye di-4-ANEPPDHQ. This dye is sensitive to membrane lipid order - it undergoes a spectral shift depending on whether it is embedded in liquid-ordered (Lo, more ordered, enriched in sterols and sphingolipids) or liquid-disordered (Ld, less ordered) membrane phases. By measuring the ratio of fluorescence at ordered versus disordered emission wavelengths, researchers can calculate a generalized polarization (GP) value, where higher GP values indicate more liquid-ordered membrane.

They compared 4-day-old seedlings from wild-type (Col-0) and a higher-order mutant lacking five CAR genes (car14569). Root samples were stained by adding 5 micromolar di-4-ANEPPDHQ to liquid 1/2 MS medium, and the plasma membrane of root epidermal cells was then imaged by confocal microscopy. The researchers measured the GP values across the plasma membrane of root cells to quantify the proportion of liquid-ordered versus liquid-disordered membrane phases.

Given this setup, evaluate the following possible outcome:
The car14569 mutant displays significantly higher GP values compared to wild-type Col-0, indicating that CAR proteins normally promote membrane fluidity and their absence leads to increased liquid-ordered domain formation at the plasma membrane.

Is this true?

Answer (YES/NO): NO